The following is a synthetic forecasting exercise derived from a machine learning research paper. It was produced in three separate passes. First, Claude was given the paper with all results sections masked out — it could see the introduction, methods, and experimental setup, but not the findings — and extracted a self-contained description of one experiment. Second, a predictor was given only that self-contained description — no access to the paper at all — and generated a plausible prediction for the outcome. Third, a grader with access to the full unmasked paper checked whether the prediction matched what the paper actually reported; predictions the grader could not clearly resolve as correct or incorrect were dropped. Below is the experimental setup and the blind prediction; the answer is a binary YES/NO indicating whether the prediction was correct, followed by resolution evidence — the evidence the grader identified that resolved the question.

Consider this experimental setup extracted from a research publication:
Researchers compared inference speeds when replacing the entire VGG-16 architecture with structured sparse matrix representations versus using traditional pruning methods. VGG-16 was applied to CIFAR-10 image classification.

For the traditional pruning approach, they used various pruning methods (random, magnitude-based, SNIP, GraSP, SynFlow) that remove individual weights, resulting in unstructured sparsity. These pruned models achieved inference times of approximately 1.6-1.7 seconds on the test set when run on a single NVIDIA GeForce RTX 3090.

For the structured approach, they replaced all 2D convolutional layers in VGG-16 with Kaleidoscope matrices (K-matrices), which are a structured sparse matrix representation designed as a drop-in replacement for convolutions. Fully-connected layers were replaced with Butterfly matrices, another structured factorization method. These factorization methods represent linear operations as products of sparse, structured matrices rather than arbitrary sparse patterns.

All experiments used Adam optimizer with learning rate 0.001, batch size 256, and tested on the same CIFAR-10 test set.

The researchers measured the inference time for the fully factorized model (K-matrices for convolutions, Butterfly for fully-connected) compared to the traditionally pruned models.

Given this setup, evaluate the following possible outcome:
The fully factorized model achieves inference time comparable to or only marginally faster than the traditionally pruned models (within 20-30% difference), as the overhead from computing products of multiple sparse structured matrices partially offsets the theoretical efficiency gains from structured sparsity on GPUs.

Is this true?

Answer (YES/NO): NO